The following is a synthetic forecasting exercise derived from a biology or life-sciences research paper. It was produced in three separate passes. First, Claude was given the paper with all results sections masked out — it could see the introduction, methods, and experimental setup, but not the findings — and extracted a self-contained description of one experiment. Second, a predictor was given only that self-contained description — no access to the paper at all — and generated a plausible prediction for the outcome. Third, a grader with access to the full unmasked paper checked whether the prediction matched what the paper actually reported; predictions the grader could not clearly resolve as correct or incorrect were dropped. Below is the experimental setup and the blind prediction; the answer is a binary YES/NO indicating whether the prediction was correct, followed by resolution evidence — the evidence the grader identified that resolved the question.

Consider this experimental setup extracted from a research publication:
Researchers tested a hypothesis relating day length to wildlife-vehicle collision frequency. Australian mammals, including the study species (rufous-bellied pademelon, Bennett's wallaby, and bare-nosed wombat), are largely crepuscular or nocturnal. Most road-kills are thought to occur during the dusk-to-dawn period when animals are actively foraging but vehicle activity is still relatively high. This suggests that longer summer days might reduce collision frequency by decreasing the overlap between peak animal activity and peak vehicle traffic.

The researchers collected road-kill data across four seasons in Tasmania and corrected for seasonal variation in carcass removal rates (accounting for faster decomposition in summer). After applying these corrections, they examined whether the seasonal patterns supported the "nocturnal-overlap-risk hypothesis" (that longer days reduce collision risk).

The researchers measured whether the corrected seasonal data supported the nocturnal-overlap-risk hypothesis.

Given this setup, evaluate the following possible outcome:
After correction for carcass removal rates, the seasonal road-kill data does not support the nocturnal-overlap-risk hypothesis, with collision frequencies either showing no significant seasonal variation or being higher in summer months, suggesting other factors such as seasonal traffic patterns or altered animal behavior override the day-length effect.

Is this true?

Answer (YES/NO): NO